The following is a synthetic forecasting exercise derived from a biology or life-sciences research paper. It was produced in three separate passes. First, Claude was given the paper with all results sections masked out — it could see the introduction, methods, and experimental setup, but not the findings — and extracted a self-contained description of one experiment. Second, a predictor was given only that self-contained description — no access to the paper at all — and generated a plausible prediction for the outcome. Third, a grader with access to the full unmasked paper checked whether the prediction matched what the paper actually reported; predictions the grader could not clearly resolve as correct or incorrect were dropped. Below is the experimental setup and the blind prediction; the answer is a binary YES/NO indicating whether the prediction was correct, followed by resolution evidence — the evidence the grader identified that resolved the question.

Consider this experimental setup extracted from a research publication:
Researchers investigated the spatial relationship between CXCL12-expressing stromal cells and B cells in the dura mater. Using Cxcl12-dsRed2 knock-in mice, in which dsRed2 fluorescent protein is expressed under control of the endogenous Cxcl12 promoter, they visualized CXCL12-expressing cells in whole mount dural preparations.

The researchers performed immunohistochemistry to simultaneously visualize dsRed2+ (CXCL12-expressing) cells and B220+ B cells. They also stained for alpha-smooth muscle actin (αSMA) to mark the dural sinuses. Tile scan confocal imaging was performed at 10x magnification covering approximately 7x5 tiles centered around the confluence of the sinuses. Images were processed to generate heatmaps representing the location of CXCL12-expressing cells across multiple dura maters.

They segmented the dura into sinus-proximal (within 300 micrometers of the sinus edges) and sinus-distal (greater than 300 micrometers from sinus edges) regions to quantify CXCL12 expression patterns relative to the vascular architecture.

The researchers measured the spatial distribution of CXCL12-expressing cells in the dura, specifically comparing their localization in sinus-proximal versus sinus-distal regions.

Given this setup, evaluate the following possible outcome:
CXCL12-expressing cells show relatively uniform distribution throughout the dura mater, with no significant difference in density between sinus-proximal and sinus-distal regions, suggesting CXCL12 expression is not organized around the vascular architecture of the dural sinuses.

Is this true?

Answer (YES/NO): NO